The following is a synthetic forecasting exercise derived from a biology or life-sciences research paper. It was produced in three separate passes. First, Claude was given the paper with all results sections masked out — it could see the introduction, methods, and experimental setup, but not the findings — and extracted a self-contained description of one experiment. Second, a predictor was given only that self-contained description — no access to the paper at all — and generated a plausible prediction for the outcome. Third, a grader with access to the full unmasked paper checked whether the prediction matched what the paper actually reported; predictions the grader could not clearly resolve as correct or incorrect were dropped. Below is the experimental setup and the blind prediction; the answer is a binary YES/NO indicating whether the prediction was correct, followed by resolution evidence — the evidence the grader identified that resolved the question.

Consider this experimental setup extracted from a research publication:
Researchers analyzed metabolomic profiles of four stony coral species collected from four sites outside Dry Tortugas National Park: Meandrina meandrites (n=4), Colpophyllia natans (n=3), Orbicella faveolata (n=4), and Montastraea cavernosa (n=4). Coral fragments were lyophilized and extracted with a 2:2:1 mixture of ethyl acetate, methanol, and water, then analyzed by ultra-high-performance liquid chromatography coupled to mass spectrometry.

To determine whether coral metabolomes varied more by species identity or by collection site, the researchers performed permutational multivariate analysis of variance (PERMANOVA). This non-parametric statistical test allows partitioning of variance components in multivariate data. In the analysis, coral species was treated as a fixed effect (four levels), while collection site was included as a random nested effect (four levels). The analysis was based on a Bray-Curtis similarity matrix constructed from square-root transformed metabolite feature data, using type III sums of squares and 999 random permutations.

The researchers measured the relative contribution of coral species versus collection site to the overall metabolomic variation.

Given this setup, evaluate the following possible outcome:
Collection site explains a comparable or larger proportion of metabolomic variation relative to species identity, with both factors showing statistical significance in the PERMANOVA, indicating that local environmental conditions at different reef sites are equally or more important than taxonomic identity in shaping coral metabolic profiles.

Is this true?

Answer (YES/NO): NO